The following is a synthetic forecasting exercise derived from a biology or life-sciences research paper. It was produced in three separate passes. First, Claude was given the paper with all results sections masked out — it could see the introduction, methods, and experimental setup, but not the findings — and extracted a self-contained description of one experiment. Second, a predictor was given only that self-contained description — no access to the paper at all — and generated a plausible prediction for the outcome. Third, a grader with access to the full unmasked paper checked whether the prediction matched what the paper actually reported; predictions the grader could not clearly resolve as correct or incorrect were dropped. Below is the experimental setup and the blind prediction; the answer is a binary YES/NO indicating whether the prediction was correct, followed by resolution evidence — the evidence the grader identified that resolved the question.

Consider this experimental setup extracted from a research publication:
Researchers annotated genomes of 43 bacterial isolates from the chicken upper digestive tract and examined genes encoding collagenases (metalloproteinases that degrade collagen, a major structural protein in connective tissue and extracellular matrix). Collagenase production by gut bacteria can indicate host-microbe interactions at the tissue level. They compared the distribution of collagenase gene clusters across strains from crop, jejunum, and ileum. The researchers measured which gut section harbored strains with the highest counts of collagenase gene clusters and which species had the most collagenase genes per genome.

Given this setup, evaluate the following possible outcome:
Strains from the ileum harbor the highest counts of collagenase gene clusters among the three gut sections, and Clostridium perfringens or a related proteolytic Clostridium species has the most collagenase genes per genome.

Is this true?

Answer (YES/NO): NO